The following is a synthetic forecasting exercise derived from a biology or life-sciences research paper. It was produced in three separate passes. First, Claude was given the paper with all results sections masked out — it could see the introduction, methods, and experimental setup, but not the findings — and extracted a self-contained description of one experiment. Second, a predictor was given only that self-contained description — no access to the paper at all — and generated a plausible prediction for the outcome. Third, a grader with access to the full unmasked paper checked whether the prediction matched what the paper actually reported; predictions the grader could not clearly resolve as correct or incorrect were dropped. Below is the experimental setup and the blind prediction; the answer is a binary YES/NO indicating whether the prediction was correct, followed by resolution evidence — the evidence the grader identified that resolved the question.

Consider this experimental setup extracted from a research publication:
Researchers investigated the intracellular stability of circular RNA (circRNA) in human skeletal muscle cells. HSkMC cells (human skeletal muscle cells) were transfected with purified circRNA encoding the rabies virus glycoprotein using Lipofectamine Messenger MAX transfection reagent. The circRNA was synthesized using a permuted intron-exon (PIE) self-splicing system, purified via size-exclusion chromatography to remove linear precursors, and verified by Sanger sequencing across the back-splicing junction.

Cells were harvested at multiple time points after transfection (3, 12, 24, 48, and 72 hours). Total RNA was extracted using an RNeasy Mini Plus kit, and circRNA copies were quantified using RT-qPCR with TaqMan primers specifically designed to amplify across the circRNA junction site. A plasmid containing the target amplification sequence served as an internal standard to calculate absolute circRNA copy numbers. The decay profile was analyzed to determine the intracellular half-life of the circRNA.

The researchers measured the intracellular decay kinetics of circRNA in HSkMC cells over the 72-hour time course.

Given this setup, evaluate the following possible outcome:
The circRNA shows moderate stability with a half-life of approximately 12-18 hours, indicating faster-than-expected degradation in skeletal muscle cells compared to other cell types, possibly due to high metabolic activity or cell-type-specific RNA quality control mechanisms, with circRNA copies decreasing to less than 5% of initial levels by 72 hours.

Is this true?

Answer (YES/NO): NO